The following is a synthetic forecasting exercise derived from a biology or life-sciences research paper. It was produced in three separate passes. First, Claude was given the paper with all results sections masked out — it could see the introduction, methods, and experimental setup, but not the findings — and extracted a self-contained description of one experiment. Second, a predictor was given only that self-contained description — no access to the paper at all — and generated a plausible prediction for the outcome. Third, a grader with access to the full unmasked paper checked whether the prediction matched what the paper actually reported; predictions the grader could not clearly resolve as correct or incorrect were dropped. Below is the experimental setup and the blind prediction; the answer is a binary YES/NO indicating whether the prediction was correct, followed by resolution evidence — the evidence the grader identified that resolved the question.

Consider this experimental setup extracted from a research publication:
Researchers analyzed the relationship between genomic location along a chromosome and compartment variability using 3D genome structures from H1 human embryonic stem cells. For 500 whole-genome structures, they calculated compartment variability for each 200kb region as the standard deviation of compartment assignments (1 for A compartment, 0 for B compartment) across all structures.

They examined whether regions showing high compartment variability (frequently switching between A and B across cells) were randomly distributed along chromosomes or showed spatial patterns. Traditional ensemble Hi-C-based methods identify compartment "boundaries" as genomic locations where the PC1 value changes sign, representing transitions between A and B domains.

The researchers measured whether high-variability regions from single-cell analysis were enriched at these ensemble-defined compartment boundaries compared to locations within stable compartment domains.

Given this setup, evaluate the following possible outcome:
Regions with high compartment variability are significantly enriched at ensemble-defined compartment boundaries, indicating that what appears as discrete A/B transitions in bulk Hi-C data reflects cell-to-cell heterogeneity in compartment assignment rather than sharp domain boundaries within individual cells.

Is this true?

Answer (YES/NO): YES